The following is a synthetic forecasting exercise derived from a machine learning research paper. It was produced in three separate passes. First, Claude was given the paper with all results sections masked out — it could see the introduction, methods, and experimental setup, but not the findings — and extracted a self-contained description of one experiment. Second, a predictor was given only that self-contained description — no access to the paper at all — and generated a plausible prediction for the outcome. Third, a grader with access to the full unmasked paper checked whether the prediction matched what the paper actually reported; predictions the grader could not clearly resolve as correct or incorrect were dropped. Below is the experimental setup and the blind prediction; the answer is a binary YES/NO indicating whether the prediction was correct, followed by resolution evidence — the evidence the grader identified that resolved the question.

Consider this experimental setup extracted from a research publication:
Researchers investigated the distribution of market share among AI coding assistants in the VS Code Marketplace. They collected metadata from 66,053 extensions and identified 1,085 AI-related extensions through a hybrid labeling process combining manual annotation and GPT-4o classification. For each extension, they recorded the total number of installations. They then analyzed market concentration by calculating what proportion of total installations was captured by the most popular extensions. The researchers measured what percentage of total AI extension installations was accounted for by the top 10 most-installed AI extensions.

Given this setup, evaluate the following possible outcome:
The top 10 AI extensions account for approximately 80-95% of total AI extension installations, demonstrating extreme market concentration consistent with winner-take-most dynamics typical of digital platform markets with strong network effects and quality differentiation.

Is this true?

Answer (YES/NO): YES